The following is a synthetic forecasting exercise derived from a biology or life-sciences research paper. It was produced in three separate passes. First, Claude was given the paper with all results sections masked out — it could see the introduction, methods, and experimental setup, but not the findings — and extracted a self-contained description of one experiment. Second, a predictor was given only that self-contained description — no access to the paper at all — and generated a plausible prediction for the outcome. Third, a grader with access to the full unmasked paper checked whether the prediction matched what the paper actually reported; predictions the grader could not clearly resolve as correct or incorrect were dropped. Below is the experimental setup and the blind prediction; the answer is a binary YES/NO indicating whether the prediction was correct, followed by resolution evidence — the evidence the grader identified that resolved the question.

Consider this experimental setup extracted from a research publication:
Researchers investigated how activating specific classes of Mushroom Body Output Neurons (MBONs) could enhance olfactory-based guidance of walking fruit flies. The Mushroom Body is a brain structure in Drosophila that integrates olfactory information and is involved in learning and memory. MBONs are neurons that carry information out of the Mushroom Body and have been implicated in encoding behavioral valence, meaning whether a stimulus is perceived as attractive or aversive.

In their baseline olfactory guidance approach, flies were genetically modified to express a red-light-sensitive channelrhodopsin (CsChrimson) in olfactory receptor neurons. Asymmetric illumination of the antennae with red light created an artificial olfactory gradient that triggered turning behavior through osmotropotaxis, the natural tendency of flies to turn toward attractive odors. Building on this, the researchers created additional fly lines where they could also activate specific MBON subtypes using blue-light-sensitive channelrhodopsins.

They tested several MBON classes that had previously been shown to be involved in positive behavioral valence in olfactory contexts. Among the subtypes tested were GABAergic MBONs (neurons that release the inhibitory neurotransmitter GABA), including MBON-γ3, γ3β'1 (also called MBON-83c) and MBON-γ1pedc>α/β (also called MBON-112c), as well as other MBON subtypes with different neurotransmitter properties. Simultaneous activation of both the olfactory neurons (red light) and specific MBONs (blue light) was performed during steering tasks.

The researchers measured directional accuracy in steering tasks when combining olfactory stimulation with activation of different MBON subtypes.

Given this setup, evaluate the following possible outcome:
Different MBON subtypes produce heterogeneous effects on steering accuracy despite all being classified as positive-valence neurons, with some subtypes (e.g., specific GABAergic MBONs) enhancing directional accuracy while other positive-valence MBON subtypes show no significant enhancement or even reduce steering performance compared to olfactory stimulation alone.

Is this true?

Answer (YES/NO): NO